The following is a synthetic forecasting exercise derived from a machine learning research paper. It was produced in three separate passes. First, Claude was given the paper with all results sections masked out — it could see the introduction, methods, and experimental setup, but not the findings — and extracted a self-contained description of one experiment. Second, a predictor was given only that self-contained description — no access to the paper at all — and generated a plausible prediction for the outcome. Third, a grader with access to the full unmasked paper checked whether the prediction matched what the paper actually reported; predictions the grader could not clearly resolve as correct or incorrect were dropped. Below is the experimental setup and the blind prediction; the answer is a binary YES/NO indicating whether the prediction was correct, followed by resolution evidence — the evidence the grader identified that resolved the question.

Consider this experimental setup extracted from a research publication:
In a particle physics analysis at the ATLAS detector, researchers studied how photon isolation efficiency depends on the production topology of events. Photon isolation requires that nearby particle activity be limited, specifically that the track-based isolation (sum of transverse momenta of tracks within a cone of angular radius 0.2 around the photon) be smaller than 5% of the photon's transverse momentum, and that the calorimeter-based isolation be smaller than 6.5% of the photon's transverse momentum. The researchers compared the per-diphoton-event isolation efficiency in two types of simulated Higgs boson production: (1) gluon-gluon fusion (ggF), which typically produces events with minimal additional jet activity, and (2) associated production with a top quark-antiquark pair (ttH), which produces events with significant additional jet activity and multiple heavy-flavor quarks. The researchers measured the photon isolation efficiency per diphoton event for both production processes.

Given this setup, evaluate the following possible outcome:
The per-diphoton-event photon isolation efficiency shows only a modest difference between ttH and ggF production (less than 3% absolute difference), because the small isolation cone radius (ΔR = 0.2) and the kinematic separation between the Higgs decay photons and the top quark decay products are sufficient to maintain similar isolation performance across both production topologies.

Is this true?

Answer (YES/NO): NO